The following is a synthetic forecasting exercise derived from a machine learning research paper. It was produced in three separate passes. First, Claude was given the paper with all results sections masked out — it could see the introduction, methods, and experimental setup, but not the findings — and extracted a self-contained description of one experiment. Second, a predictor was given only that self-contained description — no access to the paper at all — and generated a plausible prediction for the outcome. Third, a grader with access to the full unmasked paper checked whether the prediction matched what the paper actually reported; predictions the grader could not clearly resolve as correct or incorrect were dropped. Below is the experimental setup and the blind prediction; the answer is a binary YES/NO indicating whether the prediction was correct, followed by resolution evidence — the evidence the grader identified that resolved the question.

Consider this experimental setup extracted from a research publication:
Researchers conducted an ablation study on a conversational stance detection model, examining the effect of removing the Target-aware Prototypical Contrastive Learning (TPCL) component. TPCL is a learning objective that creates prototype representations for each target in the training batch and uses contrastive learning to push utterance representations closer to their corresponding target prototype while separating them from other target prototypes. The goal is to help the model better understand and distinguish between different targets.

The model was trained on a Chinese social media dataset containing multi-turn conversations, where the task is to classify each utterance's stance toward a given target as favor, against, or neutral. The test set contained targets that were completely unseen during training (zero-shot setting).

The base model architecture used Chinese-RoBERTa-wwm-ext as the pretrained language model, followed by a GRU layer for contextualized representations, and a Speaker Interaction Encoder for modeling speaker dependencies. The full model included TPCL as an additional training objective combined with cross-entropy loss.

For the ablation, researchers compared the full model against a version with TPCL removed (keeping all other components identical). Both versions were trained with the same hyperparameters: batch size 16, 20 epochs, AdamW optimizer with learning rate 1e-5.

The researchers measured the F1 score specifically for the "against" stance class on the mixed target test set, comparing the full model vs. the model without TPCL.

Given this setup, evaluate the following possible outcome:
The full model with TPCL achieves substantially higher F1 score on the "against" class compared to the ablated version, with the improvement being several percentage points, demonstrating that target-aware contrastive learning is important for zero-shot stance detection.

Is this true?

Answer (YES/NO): NO